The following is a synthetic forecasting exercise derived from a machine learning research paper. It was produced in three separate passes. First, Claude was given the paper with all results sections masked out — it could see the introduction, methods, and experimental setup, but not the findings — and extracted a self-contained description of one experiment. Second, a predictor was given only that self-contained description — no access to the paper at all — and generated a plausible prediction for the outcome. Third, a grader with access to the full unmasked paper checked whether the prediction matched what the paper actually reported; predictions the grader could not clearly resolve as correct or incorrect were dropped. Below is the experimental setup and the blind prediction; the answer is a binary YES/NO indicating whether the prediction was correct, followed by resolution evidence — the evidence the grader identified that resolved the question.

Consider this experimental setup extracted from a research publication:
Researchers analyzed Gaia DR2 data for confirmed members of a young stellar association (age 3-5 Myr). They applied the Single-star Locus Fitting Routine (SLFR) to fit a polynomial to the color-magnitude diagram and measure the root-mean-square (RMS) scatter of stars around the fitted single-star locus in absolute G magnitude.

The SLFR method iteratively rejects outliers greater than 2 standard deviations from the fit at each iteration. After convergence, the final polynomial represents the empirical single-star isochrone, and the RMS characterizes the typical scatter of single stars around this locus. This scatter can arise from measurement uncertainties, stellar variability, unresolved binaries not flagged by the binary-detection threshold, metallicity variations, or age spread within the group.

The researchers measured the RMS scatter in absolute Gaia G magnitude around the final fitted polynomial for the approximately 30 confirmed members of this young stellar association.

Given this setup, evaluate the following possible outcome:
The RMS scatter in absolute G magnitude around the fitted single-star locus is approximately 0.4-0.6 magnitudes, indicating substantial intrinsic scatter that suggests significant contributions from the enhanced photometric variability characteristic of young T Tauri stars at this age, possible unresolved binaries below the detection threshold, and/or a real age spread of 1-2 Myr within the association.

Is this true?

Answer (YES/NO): YES